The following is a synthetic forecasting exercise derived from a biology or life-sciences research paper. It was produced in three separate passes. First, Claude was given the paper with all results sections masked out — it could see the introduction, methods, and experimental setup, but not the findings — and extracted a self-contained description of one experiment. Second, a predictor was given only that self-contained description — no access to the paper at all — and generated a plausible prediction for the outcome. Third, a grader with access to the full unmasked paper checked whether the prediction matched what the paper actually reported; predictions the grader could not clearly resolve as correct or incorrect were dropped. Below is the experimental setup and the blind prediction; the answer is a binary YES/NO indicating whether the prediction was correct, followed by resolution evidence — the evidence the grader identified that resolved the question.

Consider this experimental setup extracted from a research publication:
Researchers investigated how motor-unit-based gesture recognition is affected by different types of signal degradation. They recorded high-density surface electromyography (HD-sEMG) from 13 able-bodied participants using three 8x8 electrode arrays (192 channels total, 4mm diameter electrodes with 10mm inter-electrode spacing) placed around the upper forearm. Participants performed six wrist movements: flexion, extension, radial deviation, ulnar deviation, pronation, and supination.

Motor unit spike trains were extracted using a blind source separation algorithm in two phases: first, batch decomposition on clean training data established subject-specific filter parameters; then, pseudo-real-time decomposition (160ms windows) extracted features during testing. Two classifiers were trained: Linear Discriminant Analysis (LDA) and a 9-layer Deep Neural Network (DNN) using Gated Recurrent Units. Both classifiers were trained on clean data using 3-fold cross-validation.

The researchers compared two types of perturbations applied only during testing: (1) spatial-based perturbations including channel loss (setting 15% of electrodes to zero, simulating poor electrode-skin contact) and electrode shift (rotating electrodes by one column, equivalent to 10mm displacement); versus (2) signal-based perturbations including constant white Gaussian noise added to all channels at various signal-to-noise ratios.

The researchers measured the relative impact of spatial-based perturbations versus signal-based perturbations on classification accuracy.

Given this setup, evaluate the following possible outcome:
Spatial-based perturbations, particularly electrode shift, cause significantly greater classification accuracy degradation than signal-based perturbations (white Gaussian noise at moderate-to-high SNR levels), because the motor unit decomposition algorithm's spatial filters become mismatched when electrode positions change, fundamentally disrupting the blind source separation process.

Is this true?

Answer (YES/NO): YES